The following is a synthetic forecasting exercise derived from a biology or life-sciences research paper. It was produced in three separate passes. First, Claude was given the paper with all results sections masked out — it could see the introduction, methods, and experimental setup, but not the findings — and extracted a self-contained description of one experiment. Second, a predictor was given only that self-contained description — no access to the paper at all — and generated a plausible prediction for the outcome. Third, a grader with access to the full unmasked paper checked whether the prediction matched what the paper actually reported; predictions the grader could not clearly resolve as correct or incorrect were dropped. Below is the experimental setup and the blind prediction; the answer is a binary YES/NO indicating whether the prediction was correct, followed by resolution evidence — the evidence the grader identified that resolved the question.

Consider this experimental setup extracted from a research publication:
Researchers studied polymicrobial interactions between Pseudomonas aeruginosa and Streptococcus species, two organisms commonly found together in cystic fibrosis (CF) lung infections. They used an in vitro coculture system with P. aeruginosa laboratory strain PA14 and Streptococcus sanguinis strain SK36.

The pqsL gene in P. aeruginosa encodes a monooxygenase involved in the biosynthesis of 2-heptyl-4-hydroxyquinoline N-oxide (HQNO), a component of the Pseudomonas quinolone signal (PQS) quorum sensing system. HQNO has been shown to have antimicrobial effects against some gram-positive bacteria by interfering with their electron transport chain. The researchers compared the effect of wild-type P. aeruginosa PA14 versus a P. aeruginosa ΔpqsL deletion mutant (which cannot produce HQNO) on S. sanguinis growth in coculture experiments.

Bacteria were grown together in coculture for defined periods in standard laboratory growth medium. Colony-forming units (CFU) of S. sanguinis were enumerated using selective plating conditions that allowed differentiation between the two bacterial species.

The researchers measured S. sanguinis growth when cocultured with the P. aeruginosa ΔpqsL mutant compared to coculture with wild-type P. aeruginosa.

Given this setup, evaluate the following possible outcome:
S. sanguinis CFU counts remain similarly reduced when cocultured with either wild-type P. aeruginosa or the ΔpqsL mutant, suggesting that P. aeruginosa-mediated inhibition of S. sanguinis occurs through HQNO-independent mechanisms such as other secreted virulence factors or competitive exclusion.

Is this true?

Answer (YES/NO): NO